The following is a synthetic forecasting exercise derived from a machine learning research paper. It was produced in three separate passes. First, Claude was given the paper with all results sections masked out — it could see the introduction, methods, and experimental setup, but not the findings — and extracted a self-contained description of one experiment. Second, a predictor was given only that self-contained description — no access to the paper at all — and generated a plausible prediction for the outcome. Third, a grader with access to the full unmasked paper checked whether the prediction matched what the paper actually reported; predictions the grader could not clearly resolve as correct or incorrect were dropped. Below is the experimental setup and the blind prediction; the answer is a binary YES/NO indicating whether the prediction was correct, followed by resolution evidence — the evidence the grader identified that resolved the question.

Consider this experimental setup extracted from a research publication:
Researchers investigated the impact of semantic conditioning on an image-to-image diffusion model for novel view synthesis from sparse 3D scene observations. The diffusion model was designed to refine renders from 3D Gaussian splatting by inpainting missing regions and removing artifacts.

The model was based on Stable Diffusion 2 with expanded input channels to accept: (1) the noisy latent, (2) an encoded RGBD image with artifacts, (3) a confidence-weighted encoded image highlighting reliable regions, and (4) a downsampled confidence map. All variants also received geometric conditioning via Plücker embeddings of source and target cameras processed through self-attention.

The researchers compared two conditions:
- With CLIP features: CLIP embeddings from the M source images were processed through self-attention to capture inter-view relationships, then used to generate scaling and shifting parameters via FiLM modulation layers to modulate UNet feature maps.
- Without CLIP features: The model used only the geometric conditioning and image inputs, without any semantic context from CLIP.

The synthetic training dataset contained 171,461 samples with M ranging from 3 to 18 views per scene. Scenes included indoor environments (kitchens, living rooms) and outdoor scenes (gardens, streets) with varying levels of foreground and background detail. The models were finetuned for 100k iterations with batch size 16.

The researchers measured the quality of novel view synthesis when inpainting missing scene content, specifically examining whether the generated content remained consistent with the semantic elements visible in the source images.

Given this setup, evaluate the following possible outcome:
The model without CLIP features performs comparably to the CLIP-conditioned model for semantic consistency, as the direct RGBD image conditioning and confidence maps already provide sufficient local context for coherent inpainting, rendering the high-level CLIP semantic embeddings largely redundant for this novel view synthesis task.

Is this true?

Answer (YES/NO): NO